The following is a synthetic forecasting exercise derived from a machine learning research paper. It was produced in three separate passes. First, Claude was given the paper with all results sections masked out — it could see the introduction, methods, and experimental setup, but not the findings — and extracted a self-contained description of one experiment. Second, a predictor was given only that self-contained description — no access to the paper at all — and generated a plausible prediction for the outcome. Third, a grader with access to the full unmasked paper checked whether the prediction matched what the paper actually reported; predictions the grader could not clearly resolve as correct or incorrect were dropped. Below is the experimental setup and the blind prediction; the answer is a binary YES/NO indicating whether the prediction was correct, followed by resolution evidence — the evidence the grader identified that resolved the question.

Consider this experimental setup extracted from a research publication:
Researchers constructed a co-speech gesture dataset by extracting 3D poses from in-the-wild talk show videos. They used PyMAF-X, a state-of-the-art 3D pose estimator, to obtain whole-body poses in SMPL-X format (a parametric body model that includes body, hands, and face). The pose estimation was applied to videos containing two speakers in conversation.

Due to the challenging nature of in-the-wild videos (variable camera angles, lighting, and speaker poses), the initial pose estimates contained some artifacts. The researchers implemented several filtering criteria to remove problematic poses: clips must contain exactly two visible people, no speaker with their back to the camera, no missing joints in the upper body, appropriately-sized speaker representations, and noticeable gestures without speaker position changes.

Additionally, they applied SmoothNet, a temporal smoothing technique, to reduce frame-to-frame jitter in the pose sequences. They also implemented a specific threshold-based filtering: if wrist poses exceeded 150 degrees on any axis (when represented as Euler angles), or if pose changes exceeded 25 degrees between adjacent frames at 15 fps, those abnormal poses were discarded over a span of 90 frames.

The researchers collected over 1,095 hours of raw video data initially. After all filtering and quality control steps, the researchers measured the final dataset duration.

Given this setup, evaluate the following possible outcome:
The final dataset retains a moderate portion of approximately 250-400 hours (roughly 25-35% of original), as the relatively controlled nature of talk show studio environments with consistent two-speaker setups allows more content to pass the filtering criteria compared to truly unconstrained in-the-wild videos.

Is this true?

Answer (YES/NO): NO